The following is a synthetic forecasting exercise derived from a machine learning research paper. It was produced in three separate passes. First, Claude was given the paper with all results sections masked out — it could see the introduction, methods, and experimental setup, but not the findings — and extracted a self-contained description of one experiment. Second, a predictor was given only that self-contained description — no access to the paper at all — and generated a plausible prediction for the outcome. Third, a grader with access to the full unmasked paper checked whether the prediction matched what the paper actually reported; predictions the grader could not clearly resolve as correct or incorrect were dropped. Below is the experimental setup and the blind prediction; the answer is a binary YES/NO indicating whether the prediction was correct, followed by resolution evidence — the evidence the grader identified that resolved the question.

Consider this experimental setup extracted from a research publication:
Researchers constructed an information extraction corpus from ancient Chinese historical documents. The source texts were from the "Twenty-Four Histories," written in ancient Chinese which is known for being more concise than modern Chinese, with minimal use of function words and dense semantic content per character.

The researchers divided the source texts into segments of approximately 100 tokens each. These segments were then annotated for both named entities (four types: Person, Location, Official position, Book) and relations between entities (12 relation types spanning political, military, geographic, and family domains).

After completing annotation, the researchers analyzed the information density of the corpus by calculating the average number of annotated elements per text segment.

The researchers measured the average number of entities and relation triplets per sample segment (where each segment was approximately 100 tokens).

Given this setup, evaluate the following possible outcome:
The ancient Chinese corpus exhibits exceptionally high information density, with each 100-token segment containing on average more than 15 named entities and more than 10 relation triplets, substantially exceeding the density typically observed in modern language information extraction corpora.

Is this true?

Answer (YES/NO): NO